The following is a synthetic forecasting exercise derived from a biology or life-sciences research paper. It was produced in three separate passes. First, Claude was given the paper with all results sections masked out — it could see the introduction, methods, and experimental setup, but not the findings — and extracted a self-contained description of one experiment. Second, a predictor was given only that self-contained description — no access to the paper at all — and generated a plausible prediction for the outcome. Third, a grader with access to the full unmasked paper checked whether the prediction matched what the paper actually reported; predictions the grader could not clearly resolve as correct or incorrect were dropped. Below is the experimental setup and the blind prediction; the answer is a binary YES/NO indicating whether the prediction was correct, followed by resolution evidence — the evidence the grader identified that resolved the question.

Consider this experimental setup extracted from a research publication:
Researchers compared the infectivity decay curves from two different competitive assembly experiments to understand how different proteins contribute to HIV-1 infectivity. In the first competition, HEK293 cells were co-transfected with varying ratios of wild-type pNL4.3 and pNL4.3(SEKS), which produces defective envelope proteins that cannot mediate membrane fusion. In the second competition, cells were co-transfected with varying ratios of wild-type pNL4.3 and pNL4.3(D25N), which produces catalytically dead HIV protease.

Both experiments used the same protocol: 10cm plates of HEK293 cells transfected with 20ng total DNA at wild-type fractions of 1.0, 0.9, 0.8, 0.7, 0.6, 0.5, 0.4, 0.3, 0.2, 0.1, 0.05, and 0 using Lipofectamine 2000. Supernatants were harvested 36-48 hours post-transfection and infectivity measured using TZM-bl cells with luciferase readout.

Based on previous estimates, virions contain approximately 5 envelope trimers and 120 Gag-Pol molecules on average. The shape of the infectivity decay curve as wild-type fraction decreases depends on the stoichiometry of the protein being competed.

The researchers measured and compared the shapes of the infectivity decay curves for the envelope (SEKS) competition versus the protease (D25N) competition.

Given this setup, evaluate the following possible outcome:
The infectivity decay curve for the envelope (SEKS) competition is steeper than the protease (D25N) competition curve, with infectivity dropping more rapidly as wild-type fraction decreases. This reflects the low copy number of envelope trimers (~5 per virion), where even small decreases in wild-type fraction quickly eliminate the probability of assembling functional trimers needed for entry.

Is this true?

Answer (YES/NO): YES